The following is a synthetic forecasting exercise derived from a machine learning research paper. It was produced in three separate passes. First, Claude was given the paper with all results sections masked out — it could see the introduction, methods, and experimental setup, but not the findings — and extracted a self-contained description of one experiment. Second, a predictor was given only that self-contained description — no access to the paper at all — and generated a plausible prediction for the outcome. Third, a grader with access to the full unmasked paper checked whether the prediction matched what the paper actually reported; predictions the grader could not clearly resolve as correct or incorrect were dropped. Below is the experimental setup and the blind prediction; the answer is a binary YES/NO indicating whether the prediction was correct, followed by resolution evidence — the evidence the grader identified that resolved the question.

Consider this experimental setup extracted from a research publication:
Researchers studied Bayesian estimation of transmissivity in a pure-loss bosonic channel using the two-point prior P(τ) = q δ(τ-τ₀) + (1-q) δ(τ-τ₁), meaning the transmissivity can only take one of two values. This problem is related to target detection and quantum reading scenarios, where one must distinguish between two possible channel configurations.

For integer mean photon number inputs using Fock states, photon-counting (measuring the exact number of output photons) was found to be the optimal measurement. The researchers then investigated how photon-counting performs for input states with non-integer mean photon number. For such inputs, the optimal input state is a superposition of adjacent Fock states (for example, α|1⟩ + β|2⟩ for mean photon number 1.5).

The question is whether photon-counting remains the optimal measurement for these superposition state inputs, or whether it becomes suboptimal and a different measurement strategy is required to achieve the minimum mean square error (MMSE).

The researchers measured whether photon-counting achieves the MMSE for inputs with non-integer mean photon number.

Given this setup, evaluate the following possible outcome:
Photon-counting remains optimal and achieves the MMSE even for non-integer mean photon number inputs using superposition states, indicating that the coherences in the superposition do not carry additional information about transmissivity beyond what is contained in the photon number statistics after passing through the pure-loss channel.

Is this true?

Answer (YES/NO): NO